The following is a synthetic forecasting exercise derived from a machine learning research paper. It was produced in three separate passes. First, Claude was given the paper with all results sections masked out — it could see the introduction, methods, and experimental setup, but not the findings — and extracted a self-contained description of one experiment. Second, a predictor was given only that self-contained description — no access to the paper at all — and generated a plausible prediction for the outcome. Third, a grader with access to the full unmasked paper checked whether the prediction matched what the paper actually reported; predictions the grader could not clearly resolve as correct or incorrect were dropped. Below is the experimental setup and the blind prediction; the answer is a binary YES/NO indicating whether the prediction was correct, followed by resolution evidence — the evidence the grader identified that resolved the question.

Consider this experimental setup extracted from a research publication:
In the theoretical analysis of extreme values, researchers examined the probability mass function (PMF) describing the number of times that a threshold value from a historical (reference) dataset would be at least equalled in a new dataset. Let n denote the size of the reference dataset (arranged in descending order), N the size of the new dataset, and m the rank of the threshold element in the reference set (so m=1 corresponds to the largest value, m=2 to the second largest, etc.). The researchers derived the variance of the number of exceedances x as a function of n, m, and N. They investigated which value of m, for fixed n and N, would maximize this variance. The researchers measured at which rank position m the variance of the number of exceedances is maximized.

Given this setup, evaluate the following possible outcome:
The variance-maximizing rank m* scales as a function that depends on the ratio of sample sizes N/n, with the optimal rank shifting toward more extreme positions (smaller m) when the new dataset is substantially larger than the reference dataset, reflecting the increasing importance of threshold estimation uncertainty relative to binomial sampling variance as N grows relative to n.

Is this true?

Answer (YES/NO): NO